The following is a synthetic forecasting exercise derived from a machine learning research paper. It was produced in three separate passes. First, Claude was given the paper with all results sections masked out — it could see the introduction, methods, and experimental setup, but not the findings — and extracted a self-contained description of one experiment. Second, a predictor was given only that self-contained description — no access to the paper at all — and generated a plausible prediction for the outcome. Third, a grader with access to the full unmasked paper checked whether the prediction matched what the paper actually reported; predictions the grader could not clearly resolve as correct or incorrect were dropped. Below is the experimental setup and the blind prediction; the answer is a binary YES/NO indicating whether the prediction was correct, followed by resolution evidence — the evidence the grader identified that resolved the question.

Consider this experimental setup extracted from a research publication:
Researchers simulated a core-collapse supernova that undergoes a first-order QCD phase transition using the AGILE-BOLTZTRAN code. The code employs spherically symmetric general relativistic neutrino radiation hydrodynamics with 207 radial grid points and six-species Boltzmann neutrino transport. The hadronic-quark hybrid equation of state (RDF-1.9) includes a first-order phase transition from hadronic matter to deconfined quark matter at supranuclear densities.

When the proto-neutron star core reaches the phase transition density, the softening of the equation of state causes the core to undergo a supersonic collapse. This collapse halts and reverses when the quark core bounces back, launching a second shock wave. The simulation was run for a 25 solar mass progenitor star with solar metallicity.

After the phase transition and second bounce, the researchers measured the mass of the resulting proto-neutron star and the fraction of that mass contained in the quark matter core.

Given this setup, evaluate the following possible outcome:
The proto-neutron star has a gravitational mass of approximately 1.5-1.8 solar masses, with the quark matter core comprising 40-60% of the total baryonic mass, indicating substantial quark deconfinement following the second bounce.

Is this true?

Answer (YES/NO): NO